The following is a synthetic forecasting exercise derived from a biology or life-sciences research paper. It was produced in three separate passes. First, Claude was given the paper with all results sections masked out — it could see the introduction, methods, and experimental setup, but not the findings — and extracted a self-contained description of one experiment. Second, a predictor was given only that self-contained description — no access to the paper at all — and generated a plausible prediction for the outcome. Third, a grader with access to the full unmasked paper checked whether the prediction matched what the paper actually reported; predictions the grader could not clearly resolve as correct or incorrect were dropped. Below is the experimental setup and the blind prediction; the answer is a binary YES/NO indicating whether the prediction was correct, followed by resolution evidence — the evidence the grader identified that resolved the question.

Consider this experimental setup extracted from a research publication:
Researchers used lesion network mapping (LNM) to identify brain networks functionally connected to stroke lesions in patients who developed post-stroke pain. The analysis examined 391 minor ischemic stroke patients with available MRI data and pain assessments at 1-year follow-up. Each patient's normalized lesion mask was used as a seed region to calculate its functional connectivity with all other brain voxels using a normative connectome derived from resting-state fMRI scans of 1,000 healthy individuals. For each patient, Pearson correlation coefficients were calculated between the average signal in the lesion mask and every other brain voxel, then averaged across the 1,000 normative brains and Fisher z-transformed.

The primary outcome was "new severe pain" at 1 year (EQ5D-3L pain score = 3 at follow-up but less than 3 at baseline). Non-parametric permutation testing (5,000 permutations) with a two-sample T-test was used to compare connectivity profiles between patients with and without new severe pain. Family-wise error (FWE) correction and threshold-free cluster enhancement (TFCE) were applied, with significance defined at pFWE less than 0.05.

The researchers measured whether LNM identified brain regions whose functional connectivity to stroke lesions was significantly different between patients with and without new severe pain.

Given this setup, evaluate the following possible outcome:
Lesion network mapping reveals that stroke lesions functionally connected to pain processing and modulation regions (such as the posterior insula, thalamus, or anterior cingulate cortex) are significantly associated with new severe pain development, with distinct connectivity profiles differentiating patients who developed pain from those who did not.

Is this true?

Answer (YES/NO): NO